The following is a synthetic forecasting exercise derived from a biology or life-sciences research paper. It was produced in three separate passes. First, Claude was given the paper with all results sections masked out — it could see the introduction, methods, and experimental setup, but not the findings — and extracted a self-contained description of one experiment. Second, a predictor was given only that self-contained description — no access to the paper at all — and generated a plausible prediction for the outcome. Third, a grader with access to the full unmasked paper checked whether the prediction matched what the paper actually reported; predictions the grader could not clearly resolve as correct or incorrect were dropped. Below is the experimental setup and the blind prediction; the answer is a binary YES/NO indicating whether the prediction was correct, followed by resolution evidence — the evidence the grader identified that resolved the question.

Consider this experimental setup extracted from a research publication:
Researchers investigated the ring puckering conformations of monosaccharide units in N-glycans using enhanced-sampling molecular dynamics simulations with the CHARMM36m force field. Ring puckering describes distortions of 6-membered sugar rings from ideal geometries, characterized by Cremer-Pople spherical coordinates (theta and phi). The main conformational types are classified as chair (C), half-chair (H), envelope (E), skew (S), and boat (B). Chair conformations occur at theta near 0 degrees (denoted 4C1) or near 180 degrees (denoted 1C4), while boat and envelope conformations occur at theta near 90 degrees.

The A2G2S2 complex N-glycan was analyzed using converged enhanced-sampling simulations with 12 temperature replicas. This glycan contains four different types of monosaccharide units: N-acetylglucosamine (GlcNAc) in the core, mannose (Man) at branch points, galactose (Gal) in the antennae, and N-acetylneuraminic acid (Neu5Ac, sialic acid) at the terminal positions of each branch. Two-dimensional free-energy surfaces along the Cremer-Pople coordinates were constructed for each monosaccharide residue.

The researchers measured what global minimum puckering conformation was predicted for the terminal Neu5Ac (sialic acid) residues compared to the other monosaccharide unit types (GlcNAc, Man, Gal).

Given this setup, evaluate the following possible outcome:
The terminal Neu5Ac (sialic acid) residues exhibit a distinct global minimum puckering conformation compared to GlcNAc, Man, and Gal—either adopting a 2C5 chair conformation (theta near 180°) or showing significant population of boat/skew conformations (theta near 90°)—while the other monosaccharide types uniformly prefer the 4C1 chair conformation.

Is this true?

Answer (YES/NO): NO